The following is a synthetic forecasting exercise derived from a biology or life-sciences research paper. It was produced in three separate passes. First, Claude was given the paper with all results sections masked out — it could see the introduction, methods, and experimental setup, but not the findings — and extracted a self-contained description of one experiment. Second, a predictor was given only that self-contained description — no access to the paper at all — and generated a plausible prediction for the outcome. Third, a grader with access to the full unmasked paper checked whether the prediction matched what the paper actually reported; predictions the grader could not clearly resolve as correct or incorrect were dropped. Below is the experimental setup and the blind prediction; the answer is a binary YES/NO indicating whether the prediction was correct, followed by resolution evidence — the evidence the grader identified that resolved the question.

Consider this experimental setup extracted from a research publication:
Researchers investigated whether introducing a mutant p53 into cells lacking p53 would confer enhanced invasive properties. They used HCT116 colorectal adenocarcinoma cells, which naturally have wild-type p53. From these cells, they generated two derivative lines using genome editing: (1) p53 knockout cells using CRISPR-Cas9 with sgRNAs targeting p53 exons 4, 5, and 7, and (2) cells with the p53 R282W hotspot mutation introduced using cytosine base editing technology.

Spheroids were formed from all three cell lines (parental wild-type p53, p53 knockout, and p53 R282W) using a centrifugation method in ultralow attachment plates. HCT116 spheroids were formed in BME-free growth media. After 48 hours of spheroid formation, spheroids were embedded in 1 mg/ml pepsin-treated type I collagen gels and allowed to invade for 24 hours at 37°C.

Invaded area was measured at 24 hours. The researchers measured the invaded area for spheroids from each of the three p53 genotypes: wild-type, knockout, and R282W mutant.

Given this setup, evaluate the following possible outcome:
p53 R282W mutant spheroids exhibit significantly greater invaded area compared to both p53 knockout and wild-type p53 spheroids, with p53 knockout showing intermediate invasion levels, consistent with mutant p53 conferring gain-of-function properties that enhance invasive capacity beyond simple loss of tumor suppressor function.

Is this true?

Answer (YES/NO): NO